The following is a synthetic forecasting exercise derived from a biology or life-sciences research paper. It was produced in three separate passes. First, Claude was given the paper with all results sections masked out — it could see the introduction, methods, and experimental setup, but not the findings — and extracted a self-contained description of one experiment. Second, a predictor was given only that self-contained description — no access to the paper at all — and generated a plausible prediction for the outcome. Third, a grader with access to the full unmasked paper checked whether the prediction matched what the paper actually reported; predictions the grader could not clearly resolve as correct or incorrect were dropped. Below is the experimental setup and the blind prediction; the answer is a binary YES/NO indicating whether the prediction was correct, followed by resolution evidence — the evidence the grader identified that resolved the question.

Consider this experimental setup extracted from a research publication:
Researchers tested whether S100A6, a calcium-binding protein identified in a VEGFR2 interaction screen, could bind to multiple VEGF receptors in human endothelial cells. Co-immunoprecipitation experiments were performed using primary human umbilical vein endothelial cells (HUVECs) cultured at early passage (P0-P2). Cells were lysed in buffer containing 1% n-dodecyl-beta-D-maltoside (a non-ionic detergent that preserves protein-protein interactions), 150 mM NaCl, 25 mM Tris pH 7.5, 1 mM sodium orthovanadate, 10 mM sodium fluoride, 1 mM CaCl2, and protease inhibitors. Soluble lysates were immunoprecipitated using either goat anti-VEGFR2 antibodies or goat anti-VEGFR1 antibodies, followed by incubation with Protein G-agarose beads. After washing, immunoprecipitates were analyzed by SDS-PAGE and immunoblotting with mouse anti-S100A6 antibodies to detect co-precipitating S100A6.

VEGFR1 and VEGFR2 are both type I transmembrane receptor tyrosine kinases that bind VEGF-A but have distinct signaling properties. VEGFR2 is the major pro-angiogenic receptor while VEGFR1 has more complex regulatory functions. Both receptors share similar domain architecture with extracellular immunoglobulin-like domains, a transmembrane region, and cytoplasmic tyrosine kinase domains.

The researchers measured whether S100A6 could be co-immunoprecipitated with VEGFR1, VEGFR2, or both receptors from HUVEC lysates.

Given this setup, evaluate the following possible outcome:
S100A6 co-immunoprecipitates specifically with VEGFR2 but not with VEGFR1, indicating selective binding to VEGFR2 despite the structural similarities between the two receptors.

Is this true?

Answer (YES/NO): NO